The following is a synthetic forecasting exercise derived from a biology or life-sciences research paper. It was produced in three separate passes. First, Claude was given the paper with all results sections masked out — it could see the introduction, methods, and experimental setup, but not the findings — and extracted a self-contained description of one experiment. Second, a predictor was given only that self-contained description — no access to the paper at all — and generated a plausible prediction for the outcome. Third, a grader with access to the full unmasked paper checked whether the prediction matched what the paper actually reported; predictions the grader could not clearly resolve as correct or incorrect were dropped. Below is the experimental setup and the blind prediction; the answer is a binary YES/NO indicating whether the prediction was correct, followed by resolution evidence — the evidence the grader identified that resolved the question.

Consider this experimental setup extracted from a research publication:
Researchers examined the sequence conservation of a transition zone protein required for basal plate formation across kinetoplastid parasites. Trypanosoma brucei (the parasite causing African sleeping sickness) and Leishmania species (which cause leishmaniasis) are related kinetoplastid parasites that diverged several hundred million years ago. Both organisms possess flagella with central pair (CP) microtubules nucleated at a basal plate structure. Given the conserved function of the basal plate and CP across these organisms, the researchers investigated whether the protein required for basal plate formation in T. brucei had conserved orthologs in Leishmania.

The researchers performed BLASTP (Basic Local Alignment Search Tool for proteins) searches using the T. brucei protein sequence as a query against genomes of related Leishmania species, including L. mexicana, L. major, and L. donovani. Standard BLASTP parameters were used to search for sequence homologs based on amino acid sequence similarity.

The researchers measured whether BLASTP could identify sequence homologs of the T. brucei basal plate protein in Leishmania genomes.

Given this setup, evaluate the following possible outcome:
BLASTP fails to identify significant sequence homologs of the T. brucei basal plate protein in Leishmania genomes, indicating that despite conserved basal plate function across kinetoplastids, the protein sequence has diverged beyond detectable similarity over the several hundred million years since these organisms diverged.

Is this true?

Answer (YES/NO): YES